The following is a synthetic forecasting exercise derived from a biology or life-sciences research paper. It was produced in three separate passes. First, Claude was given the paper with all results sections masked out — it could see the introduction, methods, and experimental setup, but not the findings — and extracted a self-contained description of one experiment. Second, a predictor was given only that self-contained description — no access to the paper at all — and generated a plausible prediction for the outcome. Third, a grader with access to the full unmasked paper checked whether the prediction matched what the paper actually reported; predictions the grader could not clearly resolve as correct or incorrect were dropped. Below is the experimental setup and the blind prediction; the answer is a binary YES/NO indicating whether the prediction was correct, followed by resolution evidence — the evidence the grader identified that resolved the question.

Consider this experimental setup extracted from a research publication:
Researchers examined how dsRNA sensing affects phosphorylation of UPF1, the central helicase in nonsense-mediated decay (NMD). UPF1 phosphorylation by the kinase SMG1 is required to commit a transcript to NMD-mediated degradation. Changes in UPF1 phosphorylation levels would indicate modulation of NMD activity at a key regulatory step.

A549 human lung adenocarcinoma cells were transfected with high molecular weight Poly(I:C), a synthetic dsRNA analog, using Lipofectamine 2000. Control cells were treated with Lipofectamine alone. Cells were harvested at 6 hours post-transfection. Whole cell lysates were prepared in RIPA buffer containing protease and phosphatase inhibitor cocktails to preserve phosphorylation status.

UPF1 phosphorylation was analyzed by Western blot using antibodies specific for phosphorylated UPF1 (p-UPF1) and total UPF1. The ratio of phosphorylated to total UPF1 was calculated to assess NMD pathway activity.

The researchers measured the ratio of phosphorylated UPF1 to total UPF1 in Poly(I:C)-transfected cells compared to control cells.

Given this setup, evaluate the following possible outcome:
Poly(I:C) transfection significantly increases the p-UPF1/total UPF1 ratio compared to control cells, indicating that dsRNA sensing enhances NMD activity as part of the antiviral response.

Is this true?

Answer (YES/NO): NO